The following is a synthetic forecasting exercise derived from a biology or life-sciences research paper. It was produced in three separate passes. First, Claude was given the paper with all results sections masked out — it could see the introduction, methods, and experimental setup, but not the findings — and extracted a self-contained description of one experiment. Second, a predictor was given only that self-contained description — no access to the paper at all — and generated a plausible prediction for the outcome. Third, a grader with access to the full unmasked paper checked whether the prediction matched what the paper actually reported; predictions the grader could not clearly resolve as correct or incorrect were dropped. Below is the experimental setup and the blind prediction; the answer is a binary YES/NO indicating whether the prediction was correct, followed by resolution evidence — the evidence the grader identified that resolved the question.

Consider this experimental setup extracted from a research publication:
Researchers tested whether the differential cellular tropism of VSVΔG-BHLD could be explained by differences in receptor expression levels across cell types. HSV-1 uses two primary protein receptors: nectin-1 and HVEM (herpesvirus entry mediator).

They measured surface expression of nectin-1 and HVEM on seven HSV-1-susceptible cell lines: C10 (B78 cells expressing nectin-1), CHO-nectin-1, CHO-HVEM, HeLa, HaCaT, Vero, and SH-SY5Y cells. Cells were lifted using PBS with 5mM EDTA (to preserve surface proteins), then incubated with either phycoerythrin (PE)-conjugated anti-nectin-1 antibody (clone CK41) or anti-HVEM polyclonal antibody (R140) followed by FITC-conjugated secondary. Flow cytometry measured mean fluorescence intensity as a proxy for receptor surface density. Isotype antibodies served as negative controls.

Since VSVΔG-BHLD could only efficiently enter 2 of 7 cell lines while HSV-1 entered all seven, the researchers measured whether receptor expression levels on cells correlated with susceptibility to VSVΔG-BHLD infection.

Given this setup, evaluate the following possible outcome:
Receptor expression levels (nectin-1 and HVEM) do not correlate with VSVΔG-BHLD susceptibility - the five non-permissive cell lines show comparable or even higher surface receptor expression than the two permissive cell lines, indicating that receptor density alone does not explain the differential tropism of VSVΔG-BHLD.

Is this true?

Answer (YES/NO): YES